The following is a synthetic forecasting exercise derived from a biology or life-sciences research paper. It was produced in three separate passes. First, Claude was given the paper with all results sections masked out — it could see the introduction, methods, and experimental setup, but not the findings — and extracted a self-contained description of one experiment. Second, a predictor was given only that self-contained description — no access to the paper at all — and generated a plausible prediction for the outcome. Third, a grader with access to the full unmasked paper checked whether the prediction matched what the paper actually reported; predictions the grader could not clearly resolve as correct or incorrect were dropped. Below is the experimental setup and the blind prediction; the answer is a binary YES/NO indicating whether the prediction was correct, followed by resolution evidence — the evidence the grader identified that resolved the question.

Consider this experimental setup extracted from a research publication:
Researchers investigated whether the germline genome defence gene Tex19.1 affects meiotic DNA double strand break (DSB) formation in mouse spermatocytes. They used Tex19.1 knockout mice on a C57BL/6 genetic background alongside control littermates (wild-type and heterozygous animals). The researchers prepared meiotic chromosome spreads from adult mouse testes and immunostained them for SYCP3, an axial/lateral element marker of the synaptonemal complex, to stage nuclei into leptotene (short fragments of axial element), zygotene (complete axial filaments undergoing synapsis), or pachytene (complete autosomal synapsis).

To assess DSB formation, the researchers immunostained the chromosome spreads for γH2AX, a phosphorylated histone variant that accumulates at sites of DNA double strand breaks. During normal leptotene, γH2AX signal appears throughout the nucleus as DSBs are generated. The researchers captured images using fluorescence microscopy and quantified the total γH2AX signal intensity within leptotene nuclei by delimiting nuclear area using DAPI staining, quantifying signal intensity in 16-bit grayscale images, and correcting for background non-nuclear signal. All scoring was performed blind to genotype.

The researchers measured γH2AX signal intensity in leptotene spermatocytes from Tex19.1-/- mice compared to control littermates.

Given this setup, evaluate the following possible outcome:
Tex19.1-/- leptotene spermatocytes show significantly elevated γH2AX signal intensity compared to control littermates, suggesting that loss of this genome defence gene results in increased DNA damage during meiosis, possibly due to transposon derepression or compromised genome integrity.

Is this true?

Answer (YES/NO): NO